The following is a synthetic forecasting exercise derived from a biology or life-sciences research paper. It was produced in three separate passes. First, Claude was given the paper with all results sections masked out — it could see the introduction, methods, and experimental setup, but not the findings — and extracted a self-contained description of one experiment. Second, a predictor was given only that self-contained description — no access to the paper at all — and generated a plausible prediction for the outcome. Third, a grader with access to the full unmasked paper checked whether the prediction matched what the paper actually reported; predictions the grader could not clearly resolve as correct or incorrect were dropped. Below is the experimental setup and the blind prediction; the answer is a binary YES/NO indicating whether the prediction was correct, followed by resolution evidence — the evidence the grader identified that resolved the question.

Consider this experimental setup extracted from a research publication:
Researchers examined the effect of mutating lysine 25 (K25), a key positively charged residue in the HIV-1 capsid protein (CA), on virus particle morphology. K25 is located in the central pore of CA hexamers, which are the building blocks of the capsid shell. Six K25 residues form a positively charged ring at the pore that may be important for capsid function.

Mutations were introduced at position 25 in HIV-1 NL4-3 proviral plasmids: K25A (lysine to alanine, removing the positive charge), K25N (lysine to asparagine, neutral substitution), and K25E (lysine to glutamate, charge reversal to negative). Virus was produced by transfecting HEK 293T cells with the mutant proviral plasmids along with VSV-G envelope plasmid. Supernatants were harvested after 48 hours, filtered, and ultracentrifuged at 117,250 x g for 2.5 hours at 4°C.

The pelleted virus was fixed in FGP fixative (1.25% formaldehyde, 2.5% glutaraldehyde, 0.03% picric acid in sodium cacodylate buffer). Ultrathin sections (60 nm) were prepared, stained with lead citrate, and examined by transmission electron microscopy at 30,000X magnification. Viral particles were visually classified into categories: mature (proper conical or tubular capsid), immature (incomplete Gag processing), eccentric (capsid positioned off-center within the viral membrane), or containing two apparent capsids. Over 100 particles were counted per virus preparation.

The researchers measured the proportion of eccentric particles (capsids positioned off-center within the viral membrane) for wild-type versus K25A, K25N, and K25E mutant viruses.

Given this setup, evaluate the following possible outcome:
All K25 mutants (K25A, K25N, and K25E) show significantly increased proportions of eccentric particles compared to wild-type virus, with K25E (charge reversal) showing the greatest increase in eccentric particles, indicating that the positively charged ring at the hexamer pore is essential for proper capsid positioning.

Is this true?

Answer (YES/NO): NO